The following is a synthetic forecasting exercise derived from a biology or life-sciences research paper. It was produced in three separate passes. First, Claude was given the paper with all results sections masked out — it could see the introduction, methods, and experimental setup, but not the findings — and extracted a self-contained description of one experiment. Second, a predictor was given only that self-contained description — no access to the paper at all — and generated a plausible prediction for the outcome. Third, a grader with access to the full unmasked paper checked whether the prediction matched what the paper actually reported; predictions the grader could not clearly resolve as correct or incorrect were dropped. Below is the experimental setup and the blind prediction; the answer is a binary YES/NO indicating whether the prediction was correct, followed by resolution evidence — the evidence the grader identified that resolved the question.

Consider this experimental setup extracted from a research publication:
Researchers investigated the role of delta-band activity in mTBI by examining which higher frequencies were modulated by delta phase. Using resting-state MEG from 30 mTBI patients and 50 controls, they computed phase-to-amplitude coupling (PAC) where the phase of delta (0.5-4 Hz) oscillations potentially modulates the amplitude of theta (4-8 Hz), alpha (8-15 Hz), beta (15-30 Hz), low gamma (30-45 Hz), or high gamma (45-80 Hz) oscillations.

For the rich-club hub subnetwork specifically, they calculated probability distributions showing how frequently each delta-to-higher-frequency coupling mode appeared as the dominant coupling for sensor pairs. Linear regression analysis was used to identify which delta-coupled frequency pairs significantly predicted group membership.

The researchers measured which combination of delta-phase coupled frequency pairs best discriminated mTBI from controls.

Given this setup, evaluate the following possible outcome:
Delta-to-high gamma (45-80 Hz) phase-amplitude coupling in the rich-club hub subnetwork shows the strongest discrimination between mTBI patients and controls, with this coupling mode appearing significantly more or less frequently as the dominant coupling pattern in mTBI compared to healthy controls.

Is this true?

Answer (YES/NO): NO